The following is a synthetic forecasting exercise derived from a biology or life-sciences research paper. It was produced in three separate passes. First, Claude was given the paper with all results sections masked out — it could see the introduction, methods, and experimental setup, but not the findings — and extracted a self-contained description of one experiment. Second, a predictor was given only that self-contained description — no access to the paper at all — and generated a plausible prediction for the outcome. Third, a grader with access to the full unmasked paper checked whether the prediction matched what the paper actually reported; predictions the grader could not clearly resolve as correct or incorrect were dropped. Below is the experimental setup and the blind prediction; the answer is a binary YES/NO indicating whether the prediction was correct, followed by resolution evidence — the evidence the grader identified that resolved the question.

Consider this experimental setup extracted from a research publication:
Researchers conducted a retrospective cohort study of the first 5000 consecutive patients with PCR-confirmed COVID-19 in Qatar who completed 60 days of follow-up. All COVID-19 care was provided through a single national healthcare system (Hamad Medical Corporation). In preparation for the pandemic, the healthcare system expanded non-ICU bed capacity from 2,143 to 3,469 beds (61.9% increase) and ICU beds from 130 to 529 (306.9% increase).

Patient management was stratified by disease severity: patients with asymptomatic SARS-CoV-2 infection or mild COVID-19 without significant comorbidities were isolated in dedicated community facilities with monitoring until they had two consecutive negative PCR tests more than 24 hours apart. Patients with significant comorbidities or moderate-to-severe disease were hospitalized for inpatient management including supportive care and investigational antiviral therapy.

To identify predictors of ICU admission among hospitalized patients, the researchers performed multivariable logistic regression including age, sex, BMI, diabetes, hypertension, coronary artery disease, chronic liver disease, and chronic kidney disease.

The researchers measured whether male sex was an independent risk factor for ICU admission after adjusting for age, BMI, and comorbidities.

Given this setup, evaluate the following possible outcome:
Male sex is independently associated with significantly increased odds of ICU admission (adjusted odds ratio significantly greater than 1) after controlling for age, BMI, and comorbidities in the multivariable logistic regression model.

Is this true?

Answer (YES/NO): YES